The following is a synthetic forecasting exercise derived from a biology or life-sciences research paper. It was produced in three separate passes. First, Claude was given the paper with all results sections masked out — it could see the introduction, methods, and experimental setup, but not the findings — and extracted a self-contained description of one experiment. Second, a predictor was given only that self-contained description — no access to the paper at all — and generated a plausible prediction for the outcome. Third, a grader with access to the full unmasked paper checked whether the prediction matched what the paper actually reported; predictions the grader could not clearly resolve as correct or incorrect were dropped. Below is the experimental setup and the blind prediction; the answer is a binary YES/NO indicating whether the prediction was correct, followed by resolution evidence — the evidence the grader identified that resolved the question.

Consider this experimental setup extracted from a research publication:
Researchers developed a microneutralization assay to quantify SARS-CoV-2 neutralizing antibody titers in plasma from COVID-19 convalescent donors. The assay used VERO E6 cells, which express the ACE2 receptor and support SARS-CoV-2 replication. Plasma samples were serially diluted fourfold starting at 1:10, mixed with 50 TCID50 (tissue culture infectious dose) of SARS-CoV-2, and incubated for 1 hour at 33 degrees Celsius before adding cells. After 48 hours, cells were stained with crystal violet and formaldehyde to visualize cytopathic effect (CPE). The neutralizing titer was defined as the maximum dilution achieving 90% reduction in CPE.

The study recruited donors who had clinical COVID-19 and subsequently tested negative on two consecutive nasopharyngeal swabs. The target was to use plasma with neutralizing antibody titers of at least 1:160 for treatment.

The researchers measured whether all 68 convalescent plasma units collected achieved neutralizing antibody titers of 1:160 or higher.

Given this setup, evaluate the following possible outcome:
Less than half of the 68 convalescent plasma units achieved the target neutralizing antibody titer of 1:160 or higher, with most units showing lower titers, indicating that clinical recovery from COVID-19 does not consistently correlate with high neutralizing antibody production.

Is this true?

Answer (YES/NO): NO